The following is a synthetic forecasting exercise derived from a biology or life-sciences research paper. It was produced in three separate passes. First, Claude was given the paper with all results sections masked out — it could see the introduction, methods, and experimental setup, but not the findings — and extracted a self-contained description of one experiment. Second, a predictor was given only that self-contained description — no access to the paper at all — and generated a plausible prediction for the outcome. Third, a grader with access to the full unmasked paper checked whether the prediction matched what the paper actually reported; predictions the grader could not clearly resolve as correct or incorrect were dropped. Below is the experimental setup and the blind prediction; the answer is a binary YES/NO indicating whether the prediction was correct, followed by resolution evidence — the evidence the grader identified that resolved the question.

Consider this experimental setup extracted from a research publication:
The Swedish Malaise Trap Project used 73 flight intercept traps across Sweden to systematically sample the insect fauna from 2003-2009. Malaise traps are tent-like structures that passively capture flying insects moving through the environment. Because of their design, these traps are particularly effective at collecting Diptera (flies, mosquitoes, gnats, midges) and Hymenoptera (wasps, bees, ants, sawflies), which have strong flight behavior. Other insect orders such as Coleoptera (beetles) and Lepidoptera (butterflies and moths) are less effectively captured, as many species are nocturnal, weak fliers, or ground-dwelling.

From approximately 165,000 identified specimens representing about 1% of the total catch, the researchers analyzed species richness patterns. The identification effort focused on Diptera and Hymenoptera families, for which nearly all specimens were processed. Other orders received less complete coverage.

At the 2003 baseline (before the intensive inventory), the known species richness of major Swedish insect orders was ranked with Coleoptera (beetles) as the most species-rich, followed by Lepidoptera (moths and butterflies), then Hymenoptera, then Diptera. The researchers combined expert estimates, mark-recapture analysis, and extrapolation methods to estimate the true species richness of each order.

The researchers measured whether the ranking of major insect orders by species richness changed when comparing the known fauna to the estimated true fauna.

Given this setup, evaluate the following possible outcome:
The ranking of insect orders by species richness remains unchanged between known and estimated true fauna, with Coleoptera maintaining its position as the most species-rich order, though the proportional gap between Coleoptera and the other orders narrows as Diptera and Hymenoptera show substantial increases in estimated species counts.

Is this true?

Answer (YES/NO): NO